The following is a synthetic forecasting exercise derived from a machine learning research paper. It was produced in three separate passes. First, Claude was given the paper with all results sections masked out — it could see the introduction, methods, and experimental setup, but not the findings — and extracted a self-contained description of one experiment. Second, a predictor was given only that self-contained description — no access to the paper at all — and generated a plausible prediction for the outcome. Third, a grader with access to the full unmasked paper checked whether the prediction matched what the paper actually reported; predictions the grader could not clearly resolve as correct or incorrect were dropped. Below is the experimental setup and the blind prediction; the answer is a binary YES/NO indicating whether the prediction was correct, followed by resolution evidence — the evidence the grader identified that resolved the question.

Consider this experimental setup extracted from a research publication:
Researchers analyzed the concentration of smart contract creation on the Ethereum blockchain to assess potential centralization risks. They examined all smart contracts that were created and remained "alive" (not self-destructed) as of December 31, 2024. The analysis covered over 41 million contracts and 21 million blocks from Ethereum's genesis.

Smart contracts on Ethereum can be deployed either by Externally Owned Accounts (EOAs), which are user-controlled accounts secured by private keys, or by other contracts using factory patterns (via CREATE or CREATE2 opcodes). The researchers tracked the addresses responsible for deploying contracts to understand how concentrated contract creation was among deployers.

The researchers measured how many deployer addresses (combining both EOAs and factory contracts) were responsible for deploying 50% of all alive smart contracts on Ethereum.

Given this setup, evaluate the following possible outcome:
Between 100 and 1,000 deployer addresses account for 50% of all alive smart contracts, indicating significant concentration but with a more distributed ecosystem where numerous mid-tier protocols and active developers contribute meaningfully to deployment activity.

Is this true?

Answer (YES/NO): NO